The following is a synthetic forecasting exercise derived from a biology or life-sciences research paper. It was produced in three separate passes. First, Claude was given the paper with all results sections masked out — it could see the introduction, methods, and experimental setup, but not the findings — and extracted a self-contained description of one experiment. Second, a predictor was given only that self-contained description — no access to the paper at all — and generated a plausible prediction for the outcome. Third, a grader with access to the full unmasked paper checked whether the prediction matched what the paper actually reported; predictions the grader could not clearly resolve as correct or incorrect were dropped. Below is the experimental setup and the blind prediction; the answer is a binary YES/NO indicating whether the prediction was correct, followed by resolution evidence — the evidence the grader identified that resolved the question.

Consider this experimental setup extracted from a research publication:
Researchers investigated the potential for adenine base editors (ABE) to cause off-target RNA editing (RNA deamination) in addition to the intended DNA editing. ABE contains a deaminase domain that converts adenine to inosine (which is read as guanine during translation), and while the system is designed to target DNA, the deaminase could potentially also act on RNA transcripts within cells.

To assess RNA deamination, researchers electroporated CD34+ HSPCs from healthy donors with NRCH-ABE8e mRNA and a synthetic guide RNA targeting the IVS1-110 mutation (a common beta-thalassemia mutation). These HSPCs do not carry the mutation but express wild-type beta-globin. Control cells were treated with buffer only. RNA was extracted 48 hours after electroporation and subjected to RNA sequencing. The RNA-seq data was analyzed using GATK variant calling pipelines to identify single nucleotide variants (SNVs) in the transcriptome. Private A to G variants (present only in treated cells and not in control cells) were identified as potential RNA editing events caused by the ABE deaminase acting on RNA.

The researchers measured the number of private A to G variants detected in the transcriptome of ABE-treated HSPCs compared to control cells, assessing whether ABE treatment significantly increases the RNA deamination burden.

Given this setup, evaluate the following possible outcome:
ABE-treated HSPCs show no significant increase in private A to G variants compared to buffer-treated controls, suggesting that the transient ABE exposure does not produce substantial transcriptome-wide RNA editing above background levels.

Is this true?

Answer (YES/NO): YES